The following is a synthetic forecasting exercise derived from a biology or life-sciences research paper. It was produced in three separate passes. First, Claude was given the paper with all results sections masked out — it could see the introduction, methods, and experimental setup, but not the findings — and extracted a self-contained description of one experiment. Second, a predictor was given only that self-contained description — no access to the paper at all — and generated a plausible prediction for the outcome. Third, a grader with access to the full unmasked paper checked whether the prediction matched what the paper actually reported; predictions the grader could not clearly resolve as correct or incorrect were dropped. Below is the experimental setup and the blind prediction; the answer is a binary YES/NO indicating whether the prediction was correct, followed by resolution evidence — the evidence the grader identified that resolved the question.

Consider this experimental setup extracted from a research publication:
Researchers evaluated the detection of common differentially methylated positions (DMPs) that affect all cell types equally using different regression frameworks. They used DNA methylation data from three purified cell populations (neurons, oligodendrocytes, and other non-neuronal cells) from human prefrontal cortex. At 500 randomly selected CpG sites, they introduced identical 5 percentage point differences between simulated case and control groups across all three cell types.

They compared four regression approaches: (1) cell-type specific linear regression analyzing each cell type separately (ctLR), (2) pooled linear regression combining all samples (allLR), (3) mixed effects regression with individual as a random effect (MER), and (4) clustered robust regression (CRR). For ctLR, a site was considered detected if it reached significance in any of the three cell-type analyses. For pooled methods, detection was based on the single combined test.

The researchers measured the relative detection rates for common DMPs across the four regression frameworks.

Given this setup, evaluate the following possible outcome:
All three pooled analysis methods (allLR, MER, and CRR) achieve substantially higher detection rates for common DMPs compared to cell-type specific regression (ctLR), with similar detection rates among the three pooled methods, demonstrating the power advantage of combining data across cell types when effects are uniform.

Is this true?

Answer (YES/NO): NO